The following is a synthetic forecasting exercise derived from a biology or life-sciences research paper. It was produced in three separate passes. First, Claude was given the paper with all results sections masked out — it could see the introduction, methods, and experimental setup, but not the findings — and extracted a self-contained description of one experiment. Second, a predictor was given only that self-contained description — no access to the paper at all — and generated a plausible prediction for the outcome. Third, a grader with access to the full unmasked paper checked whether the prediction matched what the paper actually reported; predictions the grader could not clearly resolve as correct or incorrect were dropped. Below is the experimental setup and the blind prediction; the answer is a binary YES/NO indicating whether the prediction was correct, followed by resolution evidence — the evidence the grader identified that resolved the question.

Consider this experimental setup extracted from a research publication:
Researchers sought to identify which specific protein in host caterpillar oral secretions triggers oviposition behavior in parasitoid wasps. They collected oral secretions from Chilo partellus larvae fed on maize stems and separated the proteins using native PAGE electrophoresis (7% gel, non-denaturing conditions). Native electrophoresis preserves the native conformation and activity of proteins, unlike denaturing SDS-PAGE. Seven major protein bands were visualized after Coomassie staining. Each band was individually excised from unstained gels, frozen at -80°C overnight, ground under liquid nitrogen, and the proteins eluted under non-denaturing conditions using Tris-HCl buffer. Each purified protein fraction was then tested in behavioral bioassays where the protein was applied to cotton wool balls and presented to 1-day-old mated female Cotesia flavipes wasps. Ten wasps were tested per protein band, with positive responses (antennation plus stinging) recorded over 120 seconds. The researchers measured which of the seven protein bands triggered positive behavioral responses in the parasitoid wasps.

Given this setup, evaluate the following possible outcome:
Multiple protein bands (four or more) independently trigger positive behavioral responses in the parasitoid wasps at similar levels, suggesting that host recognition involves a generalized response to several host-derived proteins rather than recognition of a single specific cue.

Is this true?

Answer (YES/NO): NO